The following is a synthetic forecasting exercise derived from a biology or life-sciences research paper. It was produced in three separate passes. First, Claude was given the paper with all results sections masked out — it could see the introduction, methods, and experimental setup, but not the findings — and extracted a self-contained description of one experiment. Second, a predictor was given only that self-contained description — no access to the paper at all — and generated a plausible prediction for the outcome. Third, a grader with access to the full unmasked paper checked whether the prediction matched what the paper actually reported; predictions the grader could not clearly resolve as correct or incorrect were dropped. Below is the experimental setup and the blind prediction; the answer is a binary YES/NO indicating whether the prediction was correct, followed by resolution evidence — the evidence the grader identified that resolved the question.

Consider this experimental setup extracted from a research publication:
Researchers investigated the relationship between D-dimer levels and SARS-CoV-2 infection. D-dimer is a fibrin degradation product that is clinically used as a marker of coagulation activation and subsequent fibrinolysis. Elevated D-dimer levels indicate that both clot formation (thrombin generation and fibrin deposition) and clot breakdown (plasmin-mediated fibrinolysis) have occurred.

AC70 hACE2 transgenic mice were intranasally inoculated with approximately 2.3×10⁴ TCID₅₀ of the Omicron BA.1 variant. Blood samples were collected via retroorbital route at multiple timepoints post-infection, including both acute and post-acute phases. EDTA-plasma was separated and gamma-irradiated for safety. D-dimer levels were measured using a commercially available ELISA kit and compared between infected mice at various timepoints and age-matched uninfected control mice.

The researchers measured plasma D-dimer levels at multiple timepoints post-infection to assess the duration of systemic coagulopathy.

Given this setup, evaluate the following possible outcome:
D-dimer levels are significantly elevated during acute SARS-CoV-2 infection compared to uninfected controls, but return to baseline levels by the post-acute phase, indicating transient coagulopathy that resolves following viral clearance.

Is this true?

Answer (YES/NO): NO